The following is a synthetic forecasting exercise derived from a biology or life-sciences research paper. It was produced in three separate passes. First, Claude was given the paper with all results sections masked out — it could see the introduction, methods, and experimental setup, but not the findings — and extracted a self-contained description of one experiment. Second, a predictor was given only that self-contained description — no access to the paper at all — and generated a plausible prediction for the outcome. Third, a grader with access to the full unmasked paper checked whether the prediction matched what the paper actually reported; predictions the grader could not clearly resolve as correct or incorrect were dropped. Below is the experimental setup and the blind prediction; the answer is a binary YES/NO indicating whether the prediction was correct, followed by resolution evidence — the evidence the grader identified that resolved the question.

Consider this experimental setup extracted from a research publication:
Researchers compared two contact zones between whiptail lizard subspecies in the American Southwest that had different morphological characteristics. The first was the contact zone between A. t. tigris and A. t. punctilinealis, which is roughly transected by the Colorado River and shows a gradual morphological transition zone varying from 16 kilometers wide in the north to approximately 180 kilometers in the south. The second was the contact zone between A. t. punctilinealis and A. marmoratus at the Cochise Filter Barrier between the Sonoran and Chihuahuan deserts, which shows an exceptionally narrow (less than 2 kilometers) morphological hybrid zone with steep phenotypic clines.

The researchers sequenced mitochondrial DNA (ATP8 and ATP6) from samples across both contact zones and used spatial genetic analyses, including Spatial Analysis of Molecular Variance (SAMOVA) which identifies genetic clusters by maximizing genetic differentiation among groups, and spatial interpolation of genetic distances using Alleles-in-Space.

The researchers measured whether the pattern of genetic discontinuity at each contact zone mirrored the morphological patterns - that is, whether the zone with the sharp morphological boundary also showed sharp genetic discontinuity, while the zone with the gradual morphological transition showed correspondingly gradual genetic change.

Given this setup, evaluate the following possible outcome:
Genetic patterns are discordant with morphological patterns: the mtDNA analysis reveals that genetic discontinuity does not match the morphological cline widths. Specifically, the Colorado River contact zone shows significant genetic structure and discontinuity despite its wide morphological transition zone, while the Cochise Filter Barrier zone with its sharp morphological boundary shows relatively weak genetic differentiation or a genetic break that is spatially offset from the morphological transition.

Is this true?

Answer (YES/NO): NO